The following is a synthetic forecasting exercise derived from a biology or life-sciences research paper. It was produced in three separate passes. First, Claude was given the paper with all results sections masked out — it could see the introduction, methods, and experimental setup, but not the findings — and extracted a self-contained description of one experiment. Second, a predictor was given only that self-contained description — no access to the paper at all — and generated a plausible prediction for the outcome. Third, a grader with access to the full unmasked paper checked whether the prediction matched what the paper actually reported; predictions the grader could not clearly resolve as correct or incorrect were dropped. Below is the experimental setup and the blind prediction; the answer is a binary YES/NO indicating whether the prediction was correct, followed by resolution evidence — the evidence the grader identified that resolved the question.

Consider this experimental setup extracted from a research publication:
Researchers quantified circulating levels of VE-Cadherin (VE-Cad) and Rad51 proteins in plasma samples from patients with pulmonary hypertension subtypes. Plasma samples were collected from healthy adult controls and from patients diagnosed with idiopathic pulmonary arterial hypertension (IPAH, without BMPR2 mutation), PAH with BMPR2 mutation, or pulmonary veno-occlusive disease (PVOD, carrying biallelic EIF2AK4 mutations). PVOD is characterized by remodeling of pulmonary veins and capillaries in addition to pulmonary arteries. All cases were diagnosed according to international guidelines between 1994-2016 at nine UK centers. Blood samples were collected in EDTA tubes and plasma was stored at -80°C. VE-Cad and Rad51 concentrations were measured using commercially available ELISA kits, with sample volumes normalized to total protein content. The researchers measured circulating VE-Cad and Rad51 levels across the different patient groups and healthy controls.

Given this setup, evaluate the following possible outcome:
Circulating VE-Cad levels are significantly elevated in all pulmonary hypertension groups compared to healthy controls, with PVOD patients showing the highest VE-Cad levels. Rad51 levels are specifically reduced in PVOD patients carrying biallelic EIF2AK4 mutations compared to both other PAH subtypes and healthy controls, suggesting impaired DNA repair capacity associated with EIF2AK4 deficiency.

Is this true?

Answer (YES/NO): NO